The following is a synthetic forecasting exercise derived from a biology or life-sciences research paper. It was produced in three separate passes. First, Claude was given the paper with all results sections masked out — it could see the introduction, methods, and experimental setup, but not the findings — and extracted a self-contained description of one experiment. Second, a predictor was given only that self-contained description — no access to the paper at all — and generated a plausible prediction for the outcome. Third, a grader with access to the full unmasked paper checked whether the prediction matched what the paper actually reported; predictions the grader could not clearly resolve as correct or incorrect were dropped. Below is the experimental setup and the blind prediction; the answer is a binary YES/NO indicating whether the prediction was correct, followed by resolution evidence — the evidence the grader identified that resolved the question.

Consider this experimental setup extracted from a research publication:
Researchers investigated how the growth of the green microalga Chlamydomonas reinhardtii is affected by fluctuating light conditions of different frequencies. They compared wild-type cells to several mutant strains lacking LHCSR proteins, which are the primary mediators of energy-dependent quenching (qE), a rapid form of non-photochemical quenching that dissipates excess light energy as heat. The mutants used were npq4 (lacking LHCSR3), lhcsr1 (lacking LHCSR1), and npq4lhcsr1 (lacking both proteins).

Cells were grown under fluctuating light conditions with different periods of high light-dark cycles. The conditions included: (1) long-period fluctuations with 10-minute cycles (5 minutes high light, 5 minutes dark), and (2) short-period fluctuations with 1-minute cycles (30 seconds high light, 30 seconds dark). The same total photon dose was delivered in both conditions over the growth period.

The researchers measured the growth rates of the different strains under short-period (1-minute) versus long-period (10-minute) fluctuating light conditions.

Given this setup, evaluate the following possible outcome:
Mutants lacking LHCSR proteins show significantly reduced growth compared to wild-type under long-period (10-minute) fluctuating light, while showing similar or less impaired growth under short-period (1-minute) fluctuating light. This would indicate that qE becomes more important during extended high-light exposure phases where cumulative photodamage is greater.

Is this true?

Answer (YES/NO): NO